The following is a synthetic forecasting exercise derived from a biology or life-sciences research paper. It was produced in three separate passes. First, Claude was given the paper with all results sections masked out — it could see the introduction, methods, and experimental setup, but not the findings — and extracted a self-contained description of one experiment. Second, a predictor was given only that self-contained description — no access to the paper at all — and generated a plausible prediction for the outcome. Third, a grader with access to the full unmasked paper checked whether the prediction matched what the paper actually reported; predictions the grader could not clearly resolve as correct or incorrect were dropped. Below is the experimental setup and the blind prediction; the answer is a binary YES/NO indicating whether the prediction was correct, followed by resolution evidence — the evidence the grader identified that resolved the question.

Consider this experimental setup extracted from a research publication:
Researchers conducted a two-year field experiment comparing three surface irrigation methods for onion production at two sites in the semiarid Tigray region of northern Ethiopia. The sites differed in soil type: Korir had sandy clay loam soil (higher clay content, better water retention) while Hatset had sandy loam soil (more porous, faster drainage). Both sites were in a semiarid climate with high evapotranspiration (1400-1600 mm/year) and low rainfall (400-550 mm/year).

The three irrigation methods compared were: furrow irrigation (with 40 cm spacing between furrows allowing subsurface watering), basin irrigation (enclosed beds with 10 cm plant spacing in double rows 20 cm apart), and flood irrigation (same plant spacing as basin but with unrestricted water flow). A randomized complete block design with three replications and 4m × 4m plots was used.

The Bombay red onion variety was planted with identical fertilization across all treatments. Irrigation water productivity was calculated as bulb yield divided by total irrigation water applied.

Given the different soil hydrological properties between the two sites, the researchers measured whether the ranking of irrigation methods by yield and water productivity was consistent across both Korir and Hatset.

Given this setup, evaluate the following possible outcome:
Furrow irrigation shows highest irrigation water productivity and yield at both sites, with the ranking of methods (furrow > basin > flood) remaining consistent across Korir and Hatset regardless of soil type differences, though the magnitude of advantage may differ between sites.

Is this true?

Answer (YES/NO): NO